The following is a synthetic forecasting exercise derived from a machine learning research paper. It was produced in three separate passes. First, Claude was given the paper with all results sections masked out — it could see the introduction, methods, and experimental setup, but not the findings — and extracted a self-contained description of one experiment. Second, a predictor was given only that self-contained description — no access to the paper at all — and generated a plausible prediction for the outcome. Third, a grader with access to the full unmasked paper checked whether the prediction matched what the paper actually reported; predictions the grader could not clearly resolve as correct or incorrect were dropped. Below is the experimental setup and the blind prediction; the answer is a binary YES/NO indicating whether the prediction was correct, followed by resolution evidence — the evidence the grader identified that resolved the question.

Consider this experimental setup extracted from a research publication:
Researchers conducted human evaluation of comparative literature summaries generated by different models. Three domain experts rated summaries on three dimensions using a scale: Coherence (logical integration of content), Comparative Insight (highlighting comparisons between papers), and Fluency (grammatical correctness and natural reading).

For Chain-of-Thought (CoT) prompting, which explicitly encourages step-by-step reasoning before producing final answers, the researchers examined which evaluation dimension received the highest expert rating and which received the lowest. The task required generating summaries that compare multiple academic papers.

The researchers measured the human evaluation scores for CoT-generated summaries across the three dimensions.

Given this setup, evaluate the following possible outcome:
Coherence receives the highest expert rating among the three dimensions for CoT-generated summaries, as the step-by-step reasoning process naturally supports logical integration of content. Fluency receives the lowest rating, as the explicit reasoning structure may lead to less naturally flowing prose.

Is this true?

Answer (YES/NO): NO